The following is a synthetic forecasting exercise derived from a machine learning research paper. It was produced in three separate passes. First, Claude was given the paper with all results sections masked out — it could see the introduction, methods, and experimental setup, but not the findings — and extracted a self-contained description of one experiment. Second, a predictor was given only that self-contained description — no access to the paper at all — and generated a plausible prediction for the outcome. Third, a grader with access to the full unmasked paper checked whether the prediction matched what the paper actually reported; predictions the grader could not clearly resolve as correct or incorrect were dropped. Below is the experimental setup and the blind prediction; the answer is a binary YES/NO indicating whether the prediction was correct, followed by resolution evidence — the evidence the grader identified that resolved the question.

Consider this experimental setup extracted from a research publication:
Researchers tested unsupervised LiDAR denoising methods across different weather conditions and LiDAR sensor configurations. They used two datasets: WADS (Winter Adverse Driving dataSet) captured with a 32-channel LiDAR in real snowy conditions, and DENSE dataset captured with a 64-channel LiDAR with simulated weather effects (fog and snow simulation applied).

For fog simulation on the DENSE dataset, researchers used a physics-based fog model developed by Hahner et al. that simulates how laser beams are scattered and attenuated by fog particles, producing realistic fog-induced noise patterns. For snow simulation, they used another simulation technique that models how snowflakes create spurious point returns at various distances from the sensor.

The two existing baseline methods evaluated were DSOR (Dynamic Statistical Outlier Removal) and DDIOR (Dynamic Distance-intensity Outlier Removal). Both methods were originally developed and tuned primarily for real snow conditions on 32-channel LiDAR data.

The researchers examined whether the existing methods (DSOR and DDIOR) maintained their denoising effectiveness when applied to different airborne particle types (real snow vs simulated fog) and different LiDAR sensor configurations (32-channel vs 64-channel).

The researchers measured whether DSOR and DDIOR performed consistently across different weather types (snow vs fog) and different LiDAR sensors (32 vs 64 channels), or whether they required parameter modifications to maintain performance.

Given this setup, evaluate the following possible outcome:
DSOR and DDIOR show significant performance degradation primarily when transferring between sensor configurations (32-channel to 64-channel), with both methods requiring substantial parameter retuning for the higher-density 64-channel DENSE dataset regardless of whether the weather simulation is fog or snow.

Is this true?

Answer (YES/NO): NO